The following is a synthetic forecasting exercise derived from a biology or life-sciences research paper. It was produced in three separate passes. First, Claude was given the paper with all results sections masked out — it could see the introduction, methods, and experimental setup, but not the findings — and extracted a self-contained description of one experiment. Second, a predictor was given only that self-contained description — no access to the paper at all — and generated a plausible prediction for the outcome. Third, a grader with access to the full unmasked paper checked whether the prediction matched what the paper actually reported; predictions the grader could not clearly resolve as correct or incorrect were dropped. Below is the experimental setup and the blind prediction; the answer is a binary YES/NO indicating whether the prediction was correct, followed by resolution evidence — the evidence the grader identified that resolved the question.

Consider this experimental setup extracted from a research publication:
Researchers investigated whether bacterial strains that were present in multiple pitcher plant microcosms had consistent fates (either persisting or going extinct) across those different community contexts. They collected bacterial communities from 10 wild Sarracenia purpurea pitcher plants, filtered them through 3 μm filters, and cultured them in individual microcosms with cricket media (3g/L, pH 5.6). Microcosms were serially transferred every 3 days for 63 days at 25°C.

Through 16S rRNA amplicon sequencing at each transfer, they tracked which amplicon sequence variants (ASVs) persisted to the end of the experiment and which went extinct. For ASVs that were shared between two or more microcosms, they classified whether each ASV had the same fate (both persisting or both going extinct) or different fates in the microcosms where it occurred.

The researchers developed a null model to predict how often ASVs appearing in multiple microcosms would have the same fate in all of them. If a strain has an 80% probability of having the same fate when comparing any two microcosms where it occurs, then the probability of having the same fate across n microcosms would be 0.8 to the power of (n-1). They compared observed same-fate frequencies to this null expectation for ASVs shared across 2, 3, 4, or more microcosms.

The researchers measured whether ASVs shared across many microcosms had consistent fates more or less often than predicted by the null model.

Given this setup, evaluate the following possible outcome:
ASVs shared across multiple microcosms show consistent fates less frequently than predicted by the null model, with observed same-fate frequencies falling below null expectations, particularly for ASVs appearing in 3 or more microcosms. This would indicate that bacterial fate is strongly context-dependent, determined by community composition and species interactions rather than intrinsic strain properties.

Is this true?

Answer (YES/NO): NO